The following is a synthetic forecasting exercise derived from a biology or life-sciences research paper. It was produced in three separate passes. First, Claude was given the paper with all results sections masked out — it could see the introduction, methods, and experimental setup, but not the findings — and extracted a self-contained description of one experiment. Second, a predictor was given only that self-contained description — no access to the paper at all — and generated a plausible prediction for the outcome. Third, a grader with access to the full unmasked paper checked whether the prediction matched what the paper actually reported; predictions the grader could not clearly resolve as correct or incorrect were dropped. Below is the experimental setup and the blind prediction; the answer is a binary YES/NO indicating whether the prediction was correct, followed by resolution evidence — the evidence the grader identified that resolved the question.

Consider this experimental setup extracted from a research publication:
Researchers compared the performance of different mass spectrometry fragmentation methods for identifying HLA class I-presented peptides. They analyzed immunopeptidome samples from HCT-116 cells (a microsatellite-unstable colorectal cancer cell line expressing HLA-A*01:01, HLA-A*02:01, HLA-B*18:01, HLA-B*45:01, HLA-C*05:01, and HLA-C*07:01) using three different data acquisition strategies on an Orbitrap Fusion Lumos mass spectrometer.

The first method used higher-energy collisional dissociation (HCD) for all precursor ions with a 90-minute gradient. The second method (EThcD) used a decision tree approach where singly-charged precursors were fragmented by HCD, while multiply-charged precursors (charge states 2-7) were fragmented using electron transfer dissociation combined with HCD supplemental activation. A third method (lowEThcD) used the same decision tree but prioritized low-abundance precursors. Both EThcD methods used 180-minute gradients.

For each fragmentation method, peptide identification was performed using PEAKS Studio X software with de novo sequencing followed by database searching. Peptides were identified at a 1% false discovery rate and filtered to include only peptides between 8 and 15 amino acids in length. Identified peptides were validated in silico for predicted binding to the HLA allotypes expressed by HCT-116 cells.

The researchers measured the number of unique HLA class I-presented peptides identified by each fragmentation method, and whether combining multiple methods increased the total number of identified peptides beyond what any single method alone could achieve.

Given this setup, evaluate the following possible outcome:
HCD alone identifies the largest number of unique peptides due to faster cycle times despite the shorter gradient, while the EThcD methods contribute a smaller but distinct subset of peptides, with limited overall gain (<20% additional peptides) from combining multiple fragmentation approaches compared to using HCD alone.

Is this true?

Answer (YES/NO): NO